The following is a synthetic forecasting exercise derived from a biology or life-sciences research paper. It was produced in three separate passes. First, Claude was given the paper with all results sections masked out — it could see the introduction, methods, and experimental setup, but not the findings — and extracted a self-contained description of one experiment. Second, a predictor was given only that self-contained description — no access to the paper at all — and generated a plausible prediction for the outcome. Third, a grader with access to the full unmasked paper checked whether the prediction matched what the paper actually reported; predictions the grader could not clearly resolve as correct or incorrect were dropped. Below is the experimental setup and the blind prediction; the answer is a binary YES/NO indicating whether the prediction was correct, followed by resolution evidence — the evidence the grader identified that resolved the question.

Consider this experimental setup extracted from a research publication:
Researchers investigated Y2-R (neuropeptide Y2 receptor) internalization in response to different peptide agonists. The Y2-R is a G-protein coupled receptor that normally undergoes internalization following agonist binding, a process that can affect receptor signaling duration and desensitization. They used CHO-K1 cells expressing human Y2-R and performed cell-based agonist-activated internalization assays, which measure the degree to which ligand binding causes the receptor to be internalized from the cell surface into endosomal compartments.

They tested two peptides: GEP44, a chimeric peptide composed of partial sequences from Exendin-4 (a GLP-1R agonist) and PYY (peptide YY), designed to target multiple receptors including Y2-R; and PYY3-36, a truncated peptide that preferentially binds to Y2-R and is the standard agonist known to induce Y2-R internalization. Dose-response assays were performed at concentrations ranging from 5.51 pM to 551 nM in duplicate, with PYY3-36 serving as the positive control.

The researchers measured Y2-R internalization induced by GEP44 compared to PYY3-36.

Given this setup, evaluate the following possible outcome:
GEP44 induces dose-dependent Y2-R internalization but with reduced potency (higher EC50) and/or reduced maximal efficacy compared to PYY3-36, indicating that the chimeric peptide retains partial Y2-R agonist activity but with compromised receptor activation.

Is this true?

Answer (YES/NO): NO